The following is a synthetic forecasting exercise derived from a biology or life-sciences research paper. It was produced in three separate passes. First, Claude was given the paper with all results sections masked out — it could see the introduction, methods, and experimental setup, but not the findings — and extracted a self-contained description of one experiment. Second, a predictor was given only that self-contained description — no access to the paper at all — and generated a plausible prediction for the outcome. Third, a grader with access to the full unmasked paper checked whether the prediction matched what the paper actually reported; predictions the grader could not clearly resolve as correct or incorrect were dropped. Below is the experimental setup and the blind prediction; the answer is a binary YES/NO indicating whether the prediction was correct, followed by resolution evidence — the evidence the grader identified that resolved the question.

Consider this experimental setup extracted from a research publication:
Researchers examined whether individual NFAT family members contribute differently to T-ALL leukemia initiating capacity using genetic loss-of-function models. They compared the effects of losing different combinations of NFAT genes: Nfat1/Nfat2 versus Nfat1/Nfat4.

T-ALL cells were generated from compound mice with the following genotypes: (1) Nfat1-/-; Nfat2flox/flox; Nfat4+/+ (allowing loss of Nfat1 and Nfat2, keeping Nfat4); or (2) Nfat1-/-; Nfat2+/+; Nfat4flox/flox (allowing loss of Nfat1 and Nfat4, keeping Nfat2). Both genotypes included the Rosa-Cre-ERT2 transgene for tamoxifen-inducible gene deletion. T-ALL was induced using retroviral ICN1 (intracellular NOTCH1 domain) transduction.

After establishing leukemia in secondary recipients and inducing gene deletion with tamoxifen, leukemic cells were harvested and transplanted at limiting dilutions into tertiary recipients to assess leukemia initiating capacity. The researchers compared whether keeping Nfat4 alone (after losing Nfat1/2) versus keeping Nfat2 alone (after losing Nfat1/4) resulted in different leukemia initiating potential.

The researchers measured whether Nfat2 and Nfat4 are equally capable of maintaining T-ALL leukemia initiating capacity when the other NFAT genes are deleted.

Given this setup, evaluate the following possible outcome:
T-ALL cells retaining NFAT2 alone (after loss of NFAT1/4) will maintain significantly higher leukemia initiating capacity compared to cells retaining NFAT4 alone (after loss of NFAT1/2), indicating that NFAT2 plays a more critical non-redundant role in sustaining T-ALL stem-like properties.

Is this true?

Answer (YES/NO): NO